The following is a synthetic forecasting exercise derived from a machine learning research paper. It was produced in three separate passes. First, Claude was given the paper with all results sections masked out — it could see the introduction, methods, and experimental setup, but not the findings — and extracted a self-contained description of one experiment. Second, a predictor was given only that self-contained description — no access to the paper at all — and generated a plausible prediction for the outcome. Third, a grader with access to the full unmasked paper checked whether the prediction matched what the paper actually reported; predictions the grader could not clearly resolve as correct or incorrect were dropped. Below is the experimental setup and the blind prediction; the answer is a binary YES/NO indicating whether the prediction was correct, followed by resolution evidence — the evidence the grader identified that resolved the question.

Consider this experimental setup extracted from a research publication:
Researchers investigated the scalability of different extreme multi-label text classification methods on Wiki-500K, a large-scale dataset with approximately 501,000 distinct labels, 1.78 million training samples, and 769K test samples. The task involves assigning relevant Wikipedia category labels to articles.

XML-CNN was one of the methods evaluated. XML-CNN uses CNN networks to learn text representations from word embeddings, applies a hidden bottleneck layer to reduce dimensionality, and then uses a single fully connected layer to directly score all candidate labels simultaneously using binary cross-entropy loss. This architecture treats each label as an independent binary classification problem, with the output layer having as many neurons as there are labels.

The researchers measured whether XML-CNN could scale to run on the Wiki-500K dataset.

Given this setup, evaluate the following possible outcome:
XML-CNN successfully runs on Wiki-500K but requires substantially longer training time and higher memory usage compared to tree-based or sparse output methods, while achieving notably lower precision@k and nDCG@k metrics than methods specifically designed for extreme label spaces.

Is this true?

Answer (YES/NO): NO